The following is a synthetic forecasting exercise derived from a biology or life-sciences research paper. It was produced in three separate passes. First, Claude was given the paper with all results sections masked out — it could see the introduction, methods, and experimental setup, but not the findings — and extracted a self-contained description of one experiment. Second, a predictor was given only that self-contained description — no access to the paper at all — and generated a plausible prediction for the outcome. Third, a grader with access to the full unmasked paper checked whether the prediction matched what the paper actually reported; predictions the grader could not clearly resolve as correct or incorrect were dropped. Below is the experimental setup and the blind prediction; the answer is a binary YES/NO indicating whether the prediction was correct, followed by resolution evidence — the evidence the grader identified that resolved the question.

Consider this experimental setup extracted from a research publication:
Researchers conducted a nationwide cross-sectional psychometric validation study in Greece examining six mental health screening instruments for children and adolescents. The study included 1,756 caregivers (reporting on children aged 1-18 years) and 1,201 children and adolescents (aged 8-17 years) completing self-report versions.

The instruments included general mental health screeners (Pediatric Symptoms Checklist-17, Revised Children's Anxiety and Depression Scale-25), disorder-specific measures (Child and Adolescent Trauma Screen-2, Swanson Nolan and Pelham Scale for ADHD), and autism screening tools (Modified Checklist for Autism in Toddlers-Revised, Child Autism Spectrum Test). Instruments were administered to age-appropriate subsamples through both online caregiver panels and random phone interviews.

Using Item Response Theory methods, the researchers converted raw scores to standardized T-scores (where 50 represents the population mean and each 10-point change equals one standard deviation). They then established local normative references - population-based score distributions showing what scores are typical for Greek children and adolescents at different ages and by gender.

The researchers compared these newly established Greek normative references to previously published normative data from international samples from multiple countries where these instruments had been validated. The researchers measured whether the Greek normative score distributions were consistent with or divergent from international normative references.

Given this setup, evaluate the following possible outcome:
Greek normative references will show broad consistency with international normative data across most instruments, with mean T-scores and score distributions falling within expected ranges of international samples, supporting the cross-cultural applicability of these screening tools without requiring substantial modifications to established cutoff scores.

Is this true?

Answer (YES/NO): YES